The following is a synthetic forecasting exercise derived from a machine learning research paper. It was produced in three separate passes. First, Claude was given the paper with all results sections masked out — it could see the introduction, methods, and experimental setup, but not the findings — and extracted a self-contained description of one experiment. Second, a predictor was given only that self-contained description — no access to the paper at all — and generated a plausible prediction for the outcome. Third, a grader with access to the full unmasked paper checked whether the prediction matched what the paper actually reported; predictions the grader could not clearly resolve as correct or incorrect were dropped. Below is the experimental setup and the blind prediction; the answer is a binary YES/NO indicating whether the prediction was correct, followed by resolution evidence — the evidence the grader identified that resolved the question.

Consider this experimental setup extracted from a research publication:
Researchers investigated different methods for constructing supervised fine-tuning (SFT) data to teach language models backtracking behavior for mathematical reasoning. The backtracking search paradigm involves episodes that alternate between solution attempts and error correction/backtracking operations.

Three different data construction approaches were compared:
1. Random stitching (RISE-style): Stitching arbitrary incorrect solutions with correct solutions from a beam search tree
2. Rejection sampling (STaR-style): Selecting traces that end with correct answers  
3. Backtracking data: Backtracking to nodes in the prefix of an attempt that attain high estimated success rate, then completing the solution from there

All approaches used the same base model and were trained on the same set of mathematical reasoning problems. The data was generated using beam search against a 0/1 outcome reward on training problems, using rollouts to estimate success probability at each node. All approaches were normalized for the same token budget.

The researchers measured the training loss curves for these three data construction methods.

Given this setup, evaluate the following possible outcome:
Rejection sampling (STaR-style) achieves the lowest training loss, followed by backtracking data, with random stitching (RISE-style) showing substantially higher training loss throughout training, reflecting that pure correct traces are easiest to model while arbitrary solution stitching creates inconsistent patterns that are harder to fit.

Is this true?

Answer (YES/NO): NO